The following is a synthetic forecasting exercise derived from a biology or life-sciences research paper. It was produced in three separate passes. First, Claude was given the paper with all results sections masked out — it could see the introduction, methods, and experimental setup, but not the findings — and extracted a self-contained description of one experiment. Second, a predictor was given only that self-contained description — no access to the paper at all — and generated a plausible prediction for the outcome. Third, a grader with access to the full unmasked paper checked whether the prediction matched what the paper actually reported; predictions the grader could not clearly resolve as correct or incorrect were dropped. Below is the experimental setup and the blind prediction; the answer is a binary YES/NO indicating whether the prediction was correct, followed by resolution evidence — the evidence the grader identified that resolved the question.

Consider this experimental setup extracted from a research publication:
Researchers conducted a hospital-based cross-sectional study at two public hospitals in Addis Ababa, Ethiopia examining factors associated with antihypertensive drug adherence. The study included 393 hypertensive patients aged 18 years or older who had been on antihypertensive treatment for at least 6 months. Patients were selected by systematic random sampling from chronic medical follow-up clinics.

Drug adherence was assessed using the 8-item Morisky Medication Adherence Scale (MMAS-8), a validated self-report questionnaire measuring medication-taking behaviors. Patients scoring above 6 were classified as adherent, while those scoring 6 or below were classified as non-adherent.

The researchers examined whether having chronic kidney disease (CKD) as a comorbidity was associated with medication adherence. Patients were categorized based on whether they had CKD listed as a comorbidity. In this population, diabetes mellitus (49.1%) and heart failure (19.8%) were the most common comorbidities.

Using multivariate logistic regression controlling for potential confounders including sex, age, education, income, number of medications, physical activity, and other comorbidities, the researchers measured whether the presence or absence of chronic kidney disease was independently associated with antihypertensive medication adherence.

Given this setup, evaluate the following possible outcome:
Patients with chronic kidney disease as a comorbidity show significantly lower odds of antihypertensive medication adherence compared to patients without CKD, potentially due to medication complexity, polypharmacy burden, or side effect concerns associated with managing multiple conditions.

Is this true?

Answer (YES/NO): NO